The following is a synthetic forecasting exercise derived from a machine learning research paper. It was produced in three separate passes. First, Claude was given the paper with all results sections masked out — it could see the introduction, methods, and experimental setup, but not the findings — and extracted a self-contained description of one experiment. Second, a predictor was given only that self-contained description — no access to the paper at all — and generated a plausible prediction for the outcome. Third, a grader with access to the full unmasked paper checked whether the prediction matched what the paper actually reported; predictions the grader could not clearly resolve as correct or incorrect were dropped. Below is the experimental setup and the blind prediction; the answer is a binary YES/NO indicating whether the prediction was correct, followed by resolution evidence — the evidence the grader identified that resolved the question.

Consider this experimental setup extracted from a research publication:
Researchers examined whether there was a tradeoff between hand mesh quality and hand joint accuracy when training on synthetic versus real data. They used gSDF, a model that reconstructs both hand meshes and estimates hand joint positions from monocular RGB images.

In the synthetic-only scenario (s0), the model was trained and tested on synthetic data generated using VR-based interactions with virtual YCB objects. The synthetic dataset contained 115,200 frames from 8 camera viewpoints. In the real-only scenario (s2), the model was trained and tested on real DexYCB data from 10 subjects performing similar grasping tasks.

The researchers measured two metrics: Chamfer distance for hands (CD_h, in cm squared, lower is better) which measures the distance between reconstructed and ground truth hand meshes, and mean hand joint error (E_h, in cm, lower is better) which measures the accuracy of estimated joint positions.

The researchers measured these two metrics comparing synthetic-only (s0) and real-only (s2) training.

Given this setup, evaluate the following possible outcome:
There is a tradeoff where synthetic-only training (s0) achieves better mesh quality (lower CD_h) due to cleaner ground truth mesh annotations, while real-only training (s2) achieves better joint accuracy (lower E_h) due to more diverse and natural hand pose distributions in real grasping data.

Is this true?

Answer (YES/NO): YES